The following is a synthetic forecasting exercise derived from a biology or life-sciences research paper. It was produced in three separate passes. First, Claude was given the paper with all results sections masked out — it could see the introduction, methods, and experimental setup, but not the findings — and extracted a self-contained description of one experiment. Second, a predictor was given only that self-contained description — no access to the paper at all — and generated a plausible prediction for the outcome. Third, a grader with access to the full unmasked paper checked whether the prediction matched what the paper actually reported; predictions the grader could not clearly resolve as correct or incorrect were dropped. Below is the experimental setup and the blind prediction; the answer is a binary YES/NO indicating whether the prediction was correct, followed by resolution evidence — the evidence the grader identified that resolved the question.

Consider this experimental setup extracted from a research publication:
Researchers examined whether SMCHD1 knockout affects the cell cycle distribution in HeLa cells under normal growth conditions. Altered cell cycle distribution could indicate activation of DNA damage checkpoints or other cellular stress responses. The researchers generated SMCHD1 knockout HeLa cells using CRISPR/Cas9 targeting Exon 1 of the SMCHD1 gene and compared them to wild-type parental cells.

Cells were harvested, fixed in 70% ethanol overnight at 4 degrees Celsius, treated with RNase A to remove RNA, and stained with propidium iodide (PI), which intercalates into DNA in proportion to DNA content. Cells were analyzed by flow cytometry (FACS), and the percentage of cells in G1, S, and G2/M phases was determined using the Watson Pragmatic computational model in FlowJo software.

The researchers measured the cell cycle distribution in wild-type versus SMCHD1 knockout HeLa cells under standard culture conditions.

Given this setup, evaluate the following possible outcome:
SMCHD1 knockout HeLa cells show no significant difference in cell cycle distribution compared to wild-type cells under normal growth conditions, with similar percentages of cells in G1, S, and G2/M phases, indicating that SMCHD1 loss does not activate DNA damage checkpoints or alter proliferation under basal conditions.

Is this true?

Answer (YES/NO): YES